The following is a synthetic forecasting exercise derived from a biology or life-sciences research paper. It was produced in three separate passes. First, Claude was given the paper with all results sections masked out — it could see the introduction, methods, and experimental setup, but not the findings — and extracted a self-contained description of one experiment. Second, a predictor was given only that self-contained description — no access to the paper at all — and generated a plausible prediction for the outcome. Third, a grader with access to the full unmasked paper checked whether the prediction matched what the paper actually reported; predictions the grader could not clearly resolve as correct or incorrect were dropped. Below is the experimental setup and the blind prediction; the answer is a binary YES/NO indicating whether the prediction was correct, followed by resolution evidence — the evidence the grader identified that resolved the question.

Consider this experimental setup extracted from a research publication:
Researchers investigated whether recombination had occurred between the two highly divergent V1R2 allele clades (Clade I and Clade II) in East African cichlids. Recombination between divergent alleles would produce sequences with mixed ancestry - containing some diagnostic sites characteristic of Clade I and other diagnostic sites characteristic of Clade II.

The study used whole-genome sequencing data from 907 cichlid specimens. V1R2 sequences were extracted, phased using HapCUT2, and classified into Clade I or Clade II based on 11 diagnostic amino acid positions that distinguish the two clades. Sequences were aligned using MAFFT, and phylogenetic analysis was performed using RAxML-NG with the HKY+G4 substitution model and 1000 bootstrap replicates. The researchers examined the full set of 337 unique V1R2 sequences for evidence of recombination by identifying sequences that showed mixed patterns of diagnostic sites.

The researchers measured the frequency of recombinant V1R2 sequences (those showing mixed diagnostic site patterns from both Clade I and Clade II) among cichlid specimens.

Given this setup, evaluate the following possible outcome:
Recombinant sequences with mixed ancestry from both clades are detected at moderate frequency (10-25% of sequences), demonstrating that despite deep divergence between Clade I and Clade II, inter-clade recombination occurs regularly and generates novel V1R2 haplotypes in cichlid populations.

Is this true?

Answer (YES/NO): NO